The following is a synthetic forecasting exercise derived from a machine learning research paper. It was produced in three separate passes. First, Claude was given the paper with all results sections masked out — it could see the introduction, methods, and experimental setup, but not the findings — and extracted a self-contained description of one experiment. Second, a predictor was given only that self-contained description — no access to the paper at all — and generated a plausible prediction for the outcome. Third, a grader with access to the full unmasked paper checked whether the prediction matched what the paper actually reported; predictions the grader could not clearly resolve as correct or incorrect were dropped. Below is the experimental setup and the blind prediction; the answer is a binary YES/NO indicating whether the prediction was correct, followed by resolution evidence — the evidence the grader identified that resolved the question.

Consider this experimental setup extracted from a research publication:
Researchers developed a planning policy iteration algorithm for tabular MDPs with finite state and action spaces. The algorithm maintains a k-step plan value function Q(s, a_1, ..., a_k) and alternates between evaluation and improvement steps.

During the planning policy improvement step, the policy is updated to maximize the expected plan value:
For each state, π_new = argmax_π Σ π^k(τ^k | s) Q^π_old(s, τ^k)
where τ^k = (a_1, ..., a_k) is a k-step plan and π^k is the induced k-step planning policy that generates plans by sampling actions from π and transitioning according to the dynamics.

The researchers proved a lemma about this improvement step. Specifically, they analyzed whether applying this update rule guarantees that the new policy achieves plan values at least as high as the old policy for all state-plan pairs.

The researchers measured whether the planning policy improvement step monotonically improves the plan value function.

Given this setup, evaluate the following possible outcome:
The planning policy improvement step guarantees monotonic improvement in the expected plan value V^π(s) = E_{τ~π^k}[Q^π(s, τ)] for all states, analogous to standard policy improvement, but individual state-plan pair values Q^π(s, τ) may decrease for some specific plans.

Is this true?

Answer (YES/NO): NO